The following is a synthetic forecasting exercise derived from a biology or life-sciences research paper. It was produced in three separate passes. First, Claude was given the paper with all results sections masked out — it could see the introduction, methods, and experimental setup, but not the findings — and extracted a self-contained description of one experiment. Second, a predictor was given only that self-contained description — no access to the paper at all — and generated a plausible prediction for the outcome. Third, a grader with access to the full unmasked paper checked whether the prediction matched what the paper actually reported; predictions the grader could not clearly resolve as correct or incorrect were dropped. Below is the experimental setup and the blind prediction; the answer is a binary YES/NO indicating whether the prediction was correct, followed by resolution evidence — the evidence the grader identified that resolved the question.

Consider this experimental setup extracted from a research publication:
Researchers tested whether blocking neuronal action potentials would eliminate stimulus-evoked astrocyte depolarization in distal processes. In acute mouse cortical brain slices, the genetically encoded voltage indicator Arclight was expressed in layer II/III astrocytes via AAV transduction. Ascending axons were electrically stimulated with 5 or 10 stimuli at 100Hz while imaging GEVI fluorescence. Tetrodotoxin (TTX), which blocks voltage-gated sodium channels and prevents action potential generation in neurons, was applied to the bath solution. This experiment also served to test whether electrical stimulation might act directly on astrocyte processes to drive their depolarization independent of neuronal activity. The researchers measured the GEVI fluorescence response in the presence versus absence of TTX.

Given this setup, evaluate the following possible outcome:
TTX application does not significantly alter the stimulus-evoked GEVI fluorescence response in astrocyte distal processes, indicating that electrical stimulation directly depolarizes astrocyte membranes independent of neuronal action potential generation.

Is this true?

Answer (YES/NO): NO